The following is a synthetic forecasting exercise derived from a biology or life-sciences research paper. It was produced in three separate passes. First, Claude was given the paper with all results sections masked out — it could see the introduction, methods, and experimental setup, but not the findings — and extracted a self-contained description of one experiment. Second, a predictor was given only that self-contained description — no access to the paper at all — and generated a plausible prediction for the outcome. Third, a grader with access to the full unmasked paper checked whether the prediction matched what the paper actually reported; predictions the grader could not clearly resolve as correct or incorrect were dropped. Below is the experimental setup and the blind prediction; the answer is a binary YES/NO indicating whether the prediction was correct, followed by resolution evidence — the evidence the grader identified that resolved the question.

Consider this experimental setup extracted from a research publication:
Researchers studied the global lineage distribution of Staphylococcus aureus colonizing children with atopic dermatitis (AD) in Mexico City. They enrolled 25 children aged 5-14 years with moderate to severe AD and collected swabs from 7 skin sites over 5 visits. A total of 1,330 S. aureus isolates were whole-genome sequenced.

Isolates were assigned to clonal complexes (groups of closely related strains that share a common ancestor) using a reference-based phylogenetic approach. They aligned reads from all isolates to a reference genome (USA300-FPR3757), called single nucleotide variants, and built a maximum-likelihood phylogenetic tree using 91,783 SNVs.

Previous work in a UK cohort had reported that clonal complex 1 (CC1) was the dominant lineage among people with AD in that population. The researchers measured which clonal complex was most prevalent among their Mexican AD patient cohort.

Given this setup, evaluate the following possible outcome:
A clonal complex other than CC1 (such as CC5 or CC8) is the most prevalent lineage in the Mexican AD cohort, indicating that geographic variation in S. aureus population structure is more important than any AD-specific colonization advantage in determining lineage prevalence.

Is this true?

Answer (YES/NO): YES